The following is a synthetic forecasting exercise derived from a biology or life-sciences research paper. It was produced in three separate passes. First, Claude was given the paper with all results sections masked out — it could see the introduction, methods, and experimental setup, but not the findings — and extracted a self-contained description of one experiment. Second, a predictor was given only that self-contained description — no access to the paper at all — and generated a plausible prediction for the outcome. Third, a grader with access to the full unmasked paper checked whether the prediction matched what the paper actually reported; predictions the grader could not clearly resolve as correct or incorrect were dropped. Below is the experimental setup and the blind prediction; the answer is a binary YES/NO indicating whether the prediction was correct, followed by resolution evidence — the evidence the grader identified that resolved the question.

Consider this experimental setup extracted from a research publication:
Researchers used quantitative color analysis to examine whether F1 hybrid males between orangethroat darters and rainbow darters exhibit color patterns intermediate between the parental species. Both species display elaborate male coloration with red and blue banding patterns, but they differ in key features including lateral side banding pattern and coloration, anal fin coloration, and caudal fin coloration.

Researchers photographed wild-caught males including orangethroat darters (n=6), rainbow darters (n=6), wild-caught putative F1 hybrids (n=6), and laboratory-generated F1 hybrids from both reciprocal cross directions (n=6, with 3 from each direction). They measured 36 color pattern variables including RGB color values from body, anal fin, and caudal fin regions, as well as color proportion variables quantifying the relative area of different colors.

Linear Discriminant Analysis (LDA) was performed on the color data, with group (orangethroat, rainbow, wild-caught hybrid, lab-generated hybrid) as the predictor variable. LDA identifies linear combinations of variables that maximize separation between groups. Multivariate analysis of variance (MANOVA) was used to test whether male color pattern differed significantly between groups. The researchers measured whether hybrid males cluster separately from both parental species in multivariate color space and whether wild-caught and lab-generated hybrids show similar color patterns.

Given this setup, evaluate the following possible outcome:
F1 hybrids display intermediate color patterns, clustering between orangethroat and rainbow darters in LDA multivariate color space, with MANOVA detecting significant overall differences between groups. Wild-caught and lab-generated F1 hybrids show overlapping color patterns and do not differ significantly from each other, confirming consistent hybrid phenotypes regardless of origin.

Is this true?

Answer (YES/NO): YES